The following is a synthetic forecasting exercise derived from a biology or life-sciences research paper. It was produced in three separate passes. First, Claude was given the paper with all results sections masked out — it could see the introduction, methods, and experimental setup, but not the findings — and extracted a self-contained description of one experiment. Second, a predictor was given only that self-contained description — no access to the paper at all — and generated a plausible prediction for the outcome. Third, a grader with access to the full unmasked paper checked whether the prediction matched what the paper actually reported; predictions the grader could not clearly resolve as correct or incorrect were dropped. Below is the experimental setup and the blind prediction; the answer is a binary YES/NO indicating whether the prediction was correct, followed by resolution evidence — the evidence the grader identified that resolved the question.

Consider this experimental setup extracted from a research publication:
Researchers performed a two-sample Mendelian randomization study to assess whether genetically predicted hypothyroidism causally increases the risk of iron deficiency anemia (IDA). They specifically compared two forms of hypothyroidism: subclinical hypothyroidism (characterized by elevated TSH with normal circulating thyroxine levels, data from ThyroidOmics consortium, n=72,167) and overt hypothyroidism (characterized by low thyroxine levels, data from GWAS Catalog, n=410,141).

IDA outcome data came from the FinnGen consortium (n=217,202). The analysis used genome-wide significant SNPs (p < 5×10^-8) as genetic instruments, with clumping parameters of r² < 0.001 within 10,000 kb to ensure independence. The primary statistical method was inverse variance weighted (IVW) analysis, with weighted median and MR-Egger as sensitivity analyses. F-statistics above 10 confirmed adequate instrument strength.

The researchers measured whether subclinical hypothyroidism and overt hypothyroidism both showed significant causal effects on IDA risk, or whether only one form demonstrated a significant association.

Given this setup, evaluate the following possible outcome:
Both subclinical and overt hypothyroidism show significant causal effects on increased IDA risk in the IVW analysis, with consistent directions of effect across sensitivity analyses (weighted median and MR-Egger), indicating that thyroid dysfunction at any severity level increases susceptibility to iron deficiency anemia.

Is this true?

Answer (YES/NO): NO